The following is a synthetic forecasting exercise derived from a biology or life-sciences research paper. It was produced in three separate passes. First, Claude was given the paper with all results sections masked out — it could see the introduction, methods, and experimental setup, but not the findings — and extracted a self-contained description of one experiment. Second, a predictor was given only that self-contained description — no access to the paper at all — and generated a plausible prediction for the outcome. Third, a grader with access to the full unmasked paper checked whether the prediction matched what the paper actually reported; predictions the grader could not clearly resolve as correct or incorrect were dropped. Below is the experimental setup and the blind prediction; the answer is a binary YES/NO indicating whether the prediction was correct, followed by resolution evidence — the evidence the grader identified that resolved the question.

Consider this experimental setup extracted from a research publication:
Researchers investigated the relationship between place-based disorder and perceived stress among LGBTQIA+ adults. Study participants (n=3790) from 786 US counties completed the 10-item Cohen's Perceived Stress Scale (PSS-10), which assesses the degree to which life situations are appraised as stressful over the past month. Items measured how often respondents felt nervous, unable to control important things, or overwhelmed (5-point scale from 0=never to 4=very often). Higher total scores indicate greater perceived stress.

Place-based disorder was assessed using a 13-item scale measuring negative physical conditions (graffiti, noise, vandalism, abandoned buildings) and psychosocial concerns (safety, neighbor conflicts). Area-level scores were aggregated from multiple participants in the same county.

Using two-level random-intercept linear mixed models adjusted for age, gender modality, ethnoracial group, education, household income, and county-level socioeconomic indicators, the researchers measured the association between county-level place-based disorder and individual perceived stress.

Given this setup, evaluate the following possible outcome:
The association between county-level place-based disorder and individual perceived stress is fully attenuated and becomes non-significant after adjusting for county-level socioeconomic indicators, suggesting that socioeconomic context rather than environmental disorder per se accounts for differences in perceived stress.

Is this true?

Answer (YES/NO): NO